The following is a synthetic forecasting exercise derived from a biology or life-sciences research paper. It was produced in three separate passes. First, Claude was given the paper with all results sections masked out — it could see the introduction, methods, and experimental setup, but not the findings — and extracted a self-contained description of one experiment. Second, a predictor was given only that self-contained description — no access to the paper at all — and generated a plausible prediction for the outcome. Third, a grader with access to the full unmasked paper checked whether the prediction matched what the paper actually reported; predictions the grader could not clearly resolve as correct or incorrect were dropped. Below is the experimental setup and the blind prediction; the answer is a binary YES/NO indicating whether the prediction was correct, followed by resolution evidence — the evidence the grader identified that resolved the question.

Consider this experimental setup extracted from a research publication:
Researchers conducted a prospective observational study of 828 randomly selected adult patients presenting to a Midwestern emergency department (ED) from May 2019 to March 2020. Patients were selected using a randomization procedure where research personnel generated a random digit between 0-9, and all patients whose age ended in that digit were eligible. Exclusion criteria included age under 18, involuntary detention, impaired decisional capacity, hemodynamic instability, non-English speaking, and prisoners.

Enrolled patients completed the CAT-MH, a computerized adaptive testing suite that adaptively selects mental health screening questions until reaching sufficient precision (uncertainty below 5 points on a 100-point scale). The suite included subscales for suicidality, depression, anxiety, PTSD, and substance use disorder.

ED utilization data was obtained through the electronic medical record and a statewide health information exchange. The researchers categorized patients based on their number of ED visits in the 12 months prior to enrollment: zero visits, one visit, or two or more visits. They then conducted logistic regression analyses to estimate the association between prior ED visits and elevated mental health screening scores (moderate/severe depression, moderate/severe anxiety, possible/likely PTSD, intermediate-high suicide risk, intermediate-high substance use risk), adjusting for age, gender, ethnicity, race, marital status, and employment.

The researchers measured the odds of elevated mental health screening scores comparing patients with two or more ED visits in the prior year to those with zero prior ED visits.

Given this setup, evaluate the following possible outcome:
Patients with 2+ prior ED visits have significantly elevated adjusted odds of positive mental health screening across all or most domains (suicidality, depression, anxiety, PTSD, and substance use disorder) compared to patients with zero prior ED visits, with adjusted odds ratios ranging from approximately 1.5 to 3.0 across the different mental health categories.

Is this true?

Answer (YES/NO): YES